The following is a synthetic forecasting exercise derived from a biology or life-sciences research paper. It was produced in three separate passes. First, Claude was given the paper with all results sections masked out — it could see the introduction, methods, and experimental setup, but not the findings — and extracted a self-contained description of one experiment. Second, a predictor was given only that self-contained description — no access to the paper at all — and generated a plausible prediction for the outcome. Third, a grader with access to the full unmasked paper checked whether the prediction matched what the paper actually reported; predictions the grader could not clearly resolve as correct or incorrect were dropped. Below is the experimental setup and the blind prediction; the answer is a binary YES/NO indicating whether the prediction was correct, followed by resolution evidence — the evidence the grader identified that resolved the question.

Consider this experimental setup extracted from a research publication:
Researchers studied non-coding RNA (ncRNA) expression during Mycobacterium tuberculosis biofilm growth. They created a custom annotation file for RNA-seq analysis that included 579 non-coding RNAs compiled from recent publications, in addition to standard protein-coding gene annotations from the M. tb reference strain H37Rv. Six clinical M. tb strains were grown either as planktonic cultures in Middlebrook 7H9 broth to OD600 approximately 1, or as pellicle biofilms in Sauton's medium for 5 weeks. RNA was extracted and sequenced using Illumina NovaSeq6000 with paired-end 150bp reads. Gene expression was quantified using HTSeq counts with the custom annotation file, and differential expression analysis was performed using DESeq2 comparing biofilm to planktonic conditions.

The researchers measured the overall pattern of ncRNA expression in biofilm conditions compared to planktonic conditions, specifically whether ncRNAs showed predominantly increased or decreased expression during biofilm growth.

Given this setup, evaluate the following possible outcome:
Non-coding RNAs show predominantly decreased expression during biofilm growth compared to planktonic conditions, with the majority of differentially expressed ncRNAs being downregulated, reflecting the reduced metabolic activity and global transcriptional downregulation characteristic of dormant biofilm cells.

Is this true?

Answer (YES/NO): NO